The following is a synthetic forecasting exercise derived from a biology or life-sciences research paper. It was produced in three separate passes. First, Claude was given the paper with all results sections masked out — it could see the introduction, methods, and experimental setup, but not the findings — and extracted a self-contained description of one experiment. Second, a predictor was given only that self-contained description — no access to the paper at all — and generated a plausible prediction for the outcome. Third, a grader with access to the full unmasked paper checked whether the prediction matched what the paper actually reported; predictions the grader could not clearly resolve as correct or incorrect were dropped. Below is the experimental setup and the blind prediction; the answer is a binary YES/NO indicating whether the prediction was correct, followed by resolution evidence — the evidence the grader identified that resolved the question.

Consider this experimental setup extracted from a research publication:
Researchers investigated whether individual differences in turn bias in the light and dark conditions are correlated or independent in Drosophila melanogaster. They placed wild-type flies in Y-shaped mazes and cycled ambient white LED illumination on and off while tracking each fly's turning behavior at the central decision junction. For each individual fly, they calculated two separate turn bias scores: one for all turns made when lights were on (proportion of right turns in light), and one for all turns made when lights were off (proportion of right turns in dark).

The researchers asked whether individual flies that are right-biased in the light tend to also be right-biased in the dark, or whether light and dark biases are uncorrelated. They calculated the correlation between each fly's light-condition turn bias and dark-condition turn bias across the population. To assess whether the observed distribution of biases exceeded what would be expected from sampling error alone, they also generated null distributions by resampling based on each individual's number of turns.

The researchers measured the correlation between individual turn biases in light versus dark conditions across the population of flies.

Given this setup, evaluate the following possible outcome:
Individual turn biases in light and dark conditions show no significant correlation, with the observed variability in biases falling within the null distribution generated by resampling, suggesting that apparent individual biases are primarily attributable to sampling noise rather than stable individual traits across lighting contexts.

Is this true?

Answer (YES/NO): NO